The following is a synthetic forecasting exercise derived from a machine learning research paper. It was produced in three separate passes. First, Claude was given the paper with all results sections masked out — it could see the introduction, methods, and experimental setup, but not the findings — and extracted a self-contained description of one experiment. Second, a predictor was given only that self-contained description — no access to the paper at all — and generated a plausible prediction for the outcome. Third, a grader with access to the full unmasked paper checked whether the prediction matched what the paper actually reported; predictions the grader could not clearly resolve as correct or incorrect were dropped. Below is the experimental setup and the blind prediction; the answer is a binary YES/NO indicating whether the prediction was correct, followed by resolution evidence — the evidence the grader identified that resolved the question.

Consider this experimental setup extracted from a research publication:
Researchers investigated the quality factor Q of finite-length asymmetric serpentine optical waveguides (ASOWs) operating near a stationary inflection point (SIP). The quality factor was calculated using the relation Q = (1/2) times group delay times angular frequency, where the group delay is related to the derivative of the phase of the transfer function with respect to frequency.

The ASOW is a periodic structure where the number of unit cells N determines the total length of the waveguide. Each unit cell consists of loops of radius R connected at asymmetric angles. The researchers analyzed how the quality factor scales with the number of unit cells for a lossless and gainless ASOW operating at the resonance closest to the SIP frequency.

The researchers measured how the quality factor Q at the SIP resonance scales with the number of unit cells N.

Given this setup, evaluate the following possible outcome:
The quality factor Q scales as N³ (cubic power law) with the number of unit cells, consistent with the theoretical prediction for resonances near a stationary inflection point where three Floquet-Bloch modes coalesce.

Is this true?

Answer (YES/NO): YES